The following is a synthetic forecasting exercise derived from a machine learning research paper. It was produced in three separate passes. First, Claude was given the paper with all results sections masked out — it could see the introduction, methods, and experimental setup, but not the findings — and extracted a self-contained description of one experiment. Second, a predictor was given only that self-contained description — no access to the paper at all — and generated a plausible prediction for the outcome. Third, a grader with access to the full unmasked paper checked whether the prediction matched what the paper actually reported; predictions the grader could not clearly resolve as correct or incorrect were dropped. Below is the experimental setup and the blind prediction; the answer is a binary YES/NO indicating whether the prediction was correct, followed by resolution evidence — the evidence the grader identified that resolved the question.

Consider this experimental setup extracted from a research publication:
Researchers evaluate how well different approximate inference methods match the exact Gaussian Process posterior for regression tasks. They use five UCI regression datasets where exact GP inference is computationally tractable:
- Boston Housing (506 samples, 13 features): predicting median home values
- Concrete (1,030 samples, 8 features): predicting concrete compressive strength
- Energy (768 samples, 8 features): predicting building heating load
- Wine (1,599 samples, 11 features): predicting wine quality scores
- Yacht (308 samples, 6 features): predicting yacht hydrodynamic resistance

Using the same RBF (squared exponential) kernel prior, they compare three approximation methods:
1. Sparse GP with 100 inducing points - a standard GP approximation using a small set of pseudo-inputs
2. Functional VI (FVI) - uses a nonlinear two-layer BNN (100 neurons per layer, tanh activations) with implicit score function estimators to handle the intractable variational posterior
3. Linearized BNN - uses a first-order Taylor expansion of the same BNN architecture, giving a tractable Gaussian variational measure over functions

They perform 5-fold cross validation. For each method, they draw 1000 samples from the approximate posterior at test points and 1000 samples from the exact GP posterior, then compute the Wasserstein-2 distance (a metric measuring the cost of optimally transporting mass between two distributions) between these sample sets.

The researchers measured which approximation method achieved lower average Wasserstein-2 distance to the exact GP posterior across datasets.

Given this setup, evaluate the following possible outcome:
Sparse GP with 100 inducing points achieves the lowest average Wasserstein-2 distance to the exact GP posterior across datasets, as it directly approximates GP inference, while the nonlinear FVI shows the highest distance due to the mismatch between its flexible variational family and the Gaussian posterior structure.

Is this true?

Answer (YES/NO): YES